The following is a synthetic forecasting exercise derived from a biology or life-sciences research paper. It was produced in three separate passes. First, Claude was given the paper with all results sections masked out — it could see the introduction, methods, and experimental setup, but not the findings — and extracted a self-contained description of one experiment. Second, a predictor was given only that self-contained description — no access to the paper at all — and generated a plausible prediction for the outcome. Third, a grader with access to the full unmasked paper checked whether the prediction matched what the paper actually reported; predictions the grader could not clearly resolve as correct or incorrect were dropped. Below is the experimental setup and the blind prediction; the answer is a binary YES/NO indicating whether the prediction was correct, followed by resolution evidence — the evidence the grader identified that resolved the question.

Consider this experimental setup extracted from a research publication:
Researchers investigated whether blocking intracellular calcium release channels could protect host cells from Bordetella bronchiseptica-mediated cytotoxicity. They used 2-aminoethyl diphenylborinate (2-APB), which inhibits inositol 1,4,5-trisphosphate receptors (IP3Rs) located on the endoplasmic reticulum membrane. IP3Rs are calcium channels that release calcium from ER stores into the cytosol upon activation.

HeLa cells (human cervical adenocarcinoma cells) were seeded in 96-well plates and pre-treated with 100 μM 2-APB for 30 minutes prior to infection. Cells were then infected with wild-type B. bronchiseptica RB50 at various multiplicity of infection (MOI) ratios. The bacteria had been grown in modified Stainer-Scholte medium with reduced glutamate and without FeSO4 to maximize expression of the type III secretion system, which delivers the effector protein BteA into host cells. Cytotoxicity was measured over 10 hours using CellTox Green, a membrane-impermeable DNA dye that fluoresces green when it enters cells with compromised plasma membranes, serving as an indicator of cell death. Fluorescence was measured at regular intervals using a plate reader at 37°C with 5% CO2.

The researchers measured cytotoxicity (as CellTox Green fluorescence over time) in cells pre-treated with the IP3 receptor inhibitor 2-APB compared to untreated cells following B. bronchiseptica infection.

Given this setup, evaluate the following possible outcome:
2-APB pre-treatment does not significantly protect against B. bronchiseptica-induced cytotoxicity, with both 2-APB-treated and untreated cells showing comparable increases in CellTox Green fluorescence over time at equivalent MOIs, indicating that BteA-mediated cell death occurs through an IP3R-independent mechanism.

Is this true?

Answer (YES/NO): NO